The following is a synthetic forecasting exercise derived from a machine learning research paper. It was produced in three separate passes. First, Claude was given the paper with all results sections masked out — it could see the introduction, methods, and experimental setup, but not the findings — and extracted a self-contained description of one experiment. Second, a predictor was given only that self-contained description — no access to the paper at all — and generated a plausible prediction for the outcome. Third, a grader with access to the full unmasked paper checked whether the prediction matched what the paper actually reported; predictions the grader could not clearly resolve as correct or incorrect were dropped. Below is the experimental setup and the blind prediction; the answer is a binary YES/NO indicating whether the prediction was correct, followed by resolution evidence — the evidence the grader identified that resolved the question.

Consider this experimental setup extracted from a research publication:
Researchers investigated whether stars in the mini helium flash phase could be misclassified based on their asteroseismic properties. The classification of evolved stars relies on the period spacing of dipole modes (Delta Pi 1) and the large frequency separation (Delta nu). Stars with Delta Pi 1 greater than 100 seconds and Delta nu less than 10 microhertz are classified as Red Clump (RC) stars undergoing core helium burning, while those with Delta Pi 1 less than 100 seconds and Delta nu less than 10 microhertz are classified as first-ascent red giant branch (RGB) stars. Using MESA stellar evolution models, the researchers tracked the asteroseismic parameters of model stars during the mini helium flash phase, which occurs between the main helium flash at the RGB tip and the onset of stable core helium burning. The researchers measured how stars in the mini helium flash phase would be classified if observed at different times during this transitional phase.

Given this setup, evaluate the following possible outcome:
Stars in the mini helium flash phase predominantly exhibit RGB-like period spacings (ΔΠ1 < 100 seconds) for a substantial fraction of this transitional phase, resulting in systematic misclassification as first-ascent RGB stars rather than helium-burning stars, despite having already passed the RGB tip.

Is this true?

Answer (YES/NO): NO